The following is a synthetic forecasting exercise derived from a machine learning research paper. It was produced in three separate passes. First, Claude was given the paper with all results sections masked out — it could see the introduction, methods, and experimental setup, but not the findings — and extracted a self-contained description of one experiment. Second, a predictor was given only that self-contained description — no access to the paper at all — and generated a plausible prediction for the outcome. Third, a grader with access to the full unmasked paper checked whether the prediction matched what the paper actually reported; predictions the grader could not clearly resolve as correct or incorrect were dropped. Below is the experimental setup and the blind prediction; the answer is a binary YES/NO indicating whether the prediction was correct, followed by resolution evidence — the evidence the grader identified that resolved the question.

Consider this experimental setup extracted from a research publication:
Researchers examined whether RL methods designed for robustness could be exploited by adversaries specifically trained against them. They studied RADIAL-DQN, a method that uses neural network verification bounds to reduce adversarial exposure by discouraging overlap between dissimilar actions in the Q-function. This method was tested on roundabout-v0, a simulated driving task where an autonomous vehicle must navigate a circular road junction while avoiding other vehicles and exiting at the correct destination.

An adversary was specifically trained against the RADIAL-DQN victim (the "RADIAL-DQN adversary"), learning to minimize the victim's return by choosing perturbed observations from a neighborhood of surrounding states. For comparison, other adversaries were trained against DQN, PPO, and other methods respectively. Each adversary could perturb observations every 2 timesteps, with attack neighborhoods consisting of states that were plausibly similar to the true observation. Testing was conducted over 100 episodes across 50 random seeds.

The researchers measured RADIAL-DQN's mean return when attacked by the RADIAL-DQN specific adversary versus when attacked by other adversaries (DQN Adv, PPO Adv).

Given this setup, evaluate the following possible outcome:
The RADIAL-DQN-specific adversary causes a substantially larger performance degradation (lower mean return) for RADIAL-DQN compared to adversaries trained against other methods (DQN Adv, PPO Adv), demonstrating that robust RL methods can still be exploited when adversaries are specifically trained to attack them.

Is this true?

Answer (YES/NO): YES